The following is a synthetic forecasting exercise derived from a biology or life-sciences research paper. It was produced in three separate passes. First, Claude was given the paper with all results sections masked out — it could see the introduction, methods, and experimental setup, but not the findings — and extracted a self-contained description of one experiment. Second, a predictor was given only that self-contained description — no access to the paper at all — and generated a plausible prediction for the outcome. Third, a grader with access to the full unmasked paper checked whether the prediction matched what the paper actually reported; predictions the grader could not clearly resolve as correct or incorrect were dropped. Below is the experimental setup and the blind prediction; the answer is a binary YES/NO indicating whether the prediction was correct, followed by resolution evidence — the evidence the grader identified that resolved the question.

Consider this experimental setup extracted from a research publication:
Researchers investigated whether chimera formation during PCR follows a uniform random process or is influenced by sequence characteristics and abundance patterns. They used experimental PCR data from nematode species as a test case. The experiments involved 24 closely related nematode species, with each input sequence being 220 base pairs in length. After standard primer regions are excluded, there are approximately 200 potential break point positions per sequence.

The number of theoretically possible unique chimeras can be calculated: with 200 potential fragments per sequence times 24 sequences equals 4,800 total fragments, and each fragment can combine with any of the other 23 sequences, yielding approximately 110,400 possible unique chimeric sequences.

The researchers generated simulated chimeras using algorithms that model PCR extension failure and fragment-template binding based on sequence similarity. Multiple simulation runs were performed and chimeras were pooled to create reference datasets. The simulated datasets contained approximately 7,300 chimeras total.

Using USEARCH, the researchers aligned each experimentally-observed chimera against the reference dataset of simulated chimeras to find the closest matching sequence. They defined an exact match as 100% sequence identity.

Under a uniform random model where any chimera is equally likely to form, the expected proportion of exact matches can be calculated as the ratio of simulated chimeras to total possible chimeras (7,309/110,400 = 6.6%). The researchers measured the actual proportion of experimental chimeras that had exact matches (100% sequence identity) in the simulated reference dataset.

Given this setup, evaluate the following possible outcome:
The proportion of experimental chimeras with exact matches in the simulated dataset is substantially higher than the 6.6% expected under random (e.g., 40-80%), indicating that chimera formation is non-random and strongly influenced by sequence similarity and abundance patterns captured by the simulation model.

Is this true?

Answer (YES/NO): YES